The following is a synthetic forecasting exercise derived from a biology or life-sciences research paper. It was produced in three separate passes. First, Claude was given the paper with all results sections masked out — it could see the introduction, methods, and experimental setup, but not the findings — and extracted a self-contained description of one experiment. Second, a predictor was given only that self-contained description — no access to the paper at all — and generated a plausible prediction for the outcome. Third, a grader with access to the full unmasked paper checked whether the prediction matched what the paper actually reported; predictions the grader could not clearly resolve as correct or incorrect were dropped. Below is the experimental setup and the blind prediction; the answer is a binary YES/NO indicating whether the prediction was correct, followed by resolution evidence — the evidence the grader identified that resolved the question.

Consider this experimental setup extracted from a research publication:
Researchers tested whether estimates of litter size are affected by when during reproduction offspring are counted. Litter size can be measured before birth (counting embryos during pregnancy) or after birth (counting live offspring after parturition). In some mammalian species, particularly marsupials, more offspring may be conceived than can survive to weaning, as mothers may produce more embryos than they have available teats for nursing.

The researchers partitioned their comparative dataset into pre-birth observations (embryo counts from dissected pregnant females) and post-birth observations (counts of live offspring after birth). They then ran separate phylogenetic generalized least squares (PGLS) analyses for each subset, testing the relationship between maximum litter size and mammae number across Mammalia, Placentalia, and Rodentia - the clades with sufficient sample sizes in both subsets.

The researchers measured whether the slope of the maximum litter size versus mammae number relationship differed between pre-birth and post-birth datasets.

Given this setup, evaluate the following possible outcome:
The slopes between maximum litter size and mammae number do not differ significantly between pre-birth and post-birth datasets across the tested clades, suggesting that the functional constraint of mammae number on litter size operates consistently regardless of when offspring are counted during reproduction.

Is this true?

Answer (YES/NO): NO